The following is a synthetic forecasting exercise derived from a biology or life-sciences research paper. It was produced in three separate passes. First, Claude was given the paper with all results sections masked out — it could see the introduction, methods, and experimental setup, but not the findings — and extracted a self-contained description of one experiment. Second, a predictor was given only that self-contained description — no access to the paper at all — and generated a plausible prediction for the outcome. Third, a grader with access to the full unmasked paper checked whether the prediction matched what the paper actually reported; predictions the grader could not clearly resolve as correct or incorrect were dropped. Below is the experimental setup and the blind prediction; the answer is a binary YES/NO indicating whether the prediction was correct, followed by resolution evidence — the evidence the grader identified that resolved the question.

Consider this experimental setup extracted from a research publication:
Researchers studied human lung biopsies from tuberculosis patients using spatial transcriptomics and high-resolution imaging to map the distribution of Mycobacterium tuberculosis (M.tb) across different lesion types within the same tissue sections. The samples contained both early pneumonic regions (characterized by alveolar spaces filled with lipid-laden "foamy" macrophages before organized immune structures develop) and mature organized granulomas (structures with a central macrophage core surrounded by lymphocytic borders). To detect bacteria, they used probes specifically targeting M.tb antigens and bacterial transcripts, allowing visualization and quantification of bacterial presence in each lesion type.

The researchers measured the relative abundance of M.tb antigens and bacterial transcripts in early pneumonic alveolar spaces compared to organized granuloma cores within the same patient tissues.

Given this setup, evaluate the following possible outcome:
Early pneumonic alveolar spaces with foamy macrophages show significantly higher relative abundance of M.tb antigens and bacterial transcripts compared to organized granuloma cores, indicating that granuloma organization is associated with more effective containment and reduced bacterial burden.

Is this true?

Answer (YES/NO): YES